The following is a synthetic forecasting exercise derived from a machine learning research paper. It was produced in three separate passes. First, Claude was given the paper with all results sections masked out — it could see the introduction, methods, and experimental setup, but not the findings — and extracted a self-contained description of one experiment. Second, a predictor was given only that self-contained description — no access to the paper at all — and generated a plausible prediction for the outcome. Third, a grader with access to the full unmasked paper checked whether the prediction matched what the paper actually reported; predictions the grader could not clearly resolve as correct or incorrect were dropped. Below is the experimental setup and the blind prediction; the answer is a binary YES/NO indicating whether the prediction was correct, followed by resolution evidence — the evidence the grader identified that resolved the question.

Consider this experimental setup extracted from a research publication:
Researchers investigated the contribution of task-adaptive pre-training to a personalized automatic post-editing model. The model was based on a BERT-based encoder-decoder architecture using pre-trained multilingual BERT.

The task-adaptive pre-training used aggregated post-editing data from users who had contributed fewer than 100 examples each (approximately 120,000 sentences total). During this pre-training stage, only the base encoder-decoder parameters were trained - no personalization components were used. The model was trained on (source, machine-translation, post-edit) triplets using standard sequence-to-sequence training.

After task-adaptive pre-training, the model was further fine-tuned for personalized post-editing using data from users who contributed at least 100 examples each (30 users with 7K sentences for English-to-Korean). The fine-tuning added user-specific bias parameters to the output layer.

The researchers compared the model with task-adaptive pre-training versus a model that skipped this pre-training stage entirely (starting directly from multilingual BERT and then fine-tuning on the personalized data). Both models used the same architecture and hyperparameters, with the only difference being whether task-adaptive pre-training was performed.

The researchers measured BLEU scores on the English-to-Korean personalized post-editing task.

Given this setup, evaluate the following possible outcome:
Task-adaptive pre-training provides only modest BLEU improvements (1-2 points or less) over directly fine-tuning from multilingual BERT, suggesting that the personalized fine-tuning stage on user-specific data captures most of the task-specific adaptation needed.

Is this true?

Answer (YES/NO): NO